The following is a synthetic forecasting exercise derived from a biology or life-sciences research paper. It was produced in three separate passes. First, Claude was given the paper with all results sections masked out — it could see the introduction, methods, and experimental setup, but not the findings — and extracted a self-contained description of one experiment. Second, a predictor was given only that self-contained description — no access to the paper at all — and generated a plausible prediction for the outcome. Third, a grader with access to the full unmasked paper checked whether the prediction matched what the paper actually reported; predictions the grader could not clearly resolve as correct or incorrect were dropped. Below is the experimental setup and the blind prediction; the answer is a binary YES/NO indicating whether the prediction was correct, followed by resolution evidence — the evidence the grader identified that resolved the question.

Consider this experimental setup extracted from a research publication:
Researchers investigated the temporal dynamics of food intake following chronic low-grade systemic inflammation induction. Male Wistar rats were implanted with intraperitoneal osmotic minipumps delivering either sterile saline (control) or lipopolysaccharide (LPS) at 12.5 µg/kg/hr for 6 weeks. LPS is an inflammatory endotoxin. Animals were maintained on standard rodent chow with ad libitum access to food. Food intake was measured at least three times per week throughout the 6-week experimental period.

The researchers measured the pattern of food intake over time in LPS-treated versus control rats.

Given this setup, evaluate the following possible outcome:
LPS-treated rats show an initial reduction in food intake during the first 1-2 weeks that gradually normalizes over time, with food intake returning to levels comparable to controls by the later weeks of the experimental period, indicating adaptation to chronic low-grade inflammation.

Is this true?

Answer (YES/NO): NO